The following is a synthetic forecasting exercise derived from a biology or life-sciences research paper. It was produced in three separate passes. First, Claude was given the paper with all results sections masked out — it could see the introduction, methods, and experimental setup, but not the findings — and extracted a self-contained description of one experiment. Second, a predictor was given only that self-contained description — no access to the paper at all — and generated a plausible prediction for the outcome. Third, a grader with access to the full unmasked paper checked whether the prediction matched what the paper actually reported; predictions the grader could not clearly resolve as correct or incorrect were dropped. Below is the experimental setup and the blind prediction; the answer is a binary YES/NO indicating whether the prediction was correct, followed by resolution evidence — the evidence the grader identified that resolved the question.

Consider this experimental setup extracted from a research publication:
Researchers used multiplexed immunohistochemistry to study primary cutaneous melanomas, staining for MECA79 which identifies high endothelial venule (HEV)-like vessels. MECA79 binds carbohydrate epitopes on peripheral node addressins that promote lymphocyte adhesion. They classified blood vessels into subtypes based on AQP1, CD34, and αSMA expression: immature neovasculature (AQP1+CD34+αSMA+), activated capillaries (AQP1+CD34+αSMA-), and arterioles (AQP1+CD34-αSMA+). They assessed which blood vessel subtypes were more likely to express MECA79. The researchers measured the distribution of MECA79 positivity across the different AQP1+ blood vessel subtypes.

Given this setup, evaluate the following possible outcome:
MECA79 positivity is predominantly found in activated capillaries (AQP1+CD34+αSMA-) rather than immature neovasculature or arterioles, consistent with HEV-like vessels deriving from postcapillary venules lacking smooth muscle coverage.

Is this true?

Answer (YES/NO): NO